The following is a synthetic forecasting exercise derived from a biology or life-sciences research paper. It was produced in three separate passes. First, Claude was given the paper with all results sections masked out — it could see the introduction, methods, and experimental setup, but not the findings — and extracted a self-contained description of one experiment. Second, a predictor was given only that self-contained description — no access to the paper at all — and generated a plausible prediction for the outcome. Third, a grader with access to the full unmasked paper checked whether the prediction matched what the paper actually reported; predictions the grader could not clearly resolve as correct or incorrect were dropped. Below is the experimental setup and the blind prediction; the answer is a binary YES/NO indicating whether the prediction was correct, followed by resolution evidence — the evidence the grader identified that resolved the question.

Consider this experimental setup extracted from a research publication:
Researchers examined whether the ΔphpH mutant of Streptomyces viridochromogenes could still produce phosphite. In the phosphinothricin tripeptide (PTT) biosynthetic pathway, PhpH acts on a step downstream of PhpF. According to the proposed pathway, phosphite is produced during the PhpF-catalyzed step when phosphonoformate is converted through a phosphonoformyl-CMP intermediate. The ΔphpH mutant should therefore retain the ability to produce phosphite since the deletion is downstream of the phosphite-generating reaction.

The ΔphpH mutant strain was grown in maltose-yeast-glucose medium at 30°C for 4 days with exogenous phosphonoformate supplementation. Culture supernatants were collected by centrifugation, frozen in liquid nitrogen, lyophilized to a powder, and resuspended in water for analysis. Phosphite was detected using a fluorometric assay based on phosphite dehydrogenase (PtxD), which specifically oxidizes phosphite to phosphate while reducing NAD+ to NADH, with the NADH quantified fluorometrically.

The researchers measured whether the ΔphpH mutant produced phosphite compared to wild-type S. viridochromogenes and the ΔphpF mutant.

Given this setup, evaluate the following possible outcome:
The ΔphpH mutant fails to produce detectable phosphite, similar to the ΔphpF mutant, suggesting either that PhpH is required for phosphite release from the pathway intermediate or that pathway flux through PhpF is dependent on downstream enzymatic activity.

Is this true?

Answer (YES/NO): NO